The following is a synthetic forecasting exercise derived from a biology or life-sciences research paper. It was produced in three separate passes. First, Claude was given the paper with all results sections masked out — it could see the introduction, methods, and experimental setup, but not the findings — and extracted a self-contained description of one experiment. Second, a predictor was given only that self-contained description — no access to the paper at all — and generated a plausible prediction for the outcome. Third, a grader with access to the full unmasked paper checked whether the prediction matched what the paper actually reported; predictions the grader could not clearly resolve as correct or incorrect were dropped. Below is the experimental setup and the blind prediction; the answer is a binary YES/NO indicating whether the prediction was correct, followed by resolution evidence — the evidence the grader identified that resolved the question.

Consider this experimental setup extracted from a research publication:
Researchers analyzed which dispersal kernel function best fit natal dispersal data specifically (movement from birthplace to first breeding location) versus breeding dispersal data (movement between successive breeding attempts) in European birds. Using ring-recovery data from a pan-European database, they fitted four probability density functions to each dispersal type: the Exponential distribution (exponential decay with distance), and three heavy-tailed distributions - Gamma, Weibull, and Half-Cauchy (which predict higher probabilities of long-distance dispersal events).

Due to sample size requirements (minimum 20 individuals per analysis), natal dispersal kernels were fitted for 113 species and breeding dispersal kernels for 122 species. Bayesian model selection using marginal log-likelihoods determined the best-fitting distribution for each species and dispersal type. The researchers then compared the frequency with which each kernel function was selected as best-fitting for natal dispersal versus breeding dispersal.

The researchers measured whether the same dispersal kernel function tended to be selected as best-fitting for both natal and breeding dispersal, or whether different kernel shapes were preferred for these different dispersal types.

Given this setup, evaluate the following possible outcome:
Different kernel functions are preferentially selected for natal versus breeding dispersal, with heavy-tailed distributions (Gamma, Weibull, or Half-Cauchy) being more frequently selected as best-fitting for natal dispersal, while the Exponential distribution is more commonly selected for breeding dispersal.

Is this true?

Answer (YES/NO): NO